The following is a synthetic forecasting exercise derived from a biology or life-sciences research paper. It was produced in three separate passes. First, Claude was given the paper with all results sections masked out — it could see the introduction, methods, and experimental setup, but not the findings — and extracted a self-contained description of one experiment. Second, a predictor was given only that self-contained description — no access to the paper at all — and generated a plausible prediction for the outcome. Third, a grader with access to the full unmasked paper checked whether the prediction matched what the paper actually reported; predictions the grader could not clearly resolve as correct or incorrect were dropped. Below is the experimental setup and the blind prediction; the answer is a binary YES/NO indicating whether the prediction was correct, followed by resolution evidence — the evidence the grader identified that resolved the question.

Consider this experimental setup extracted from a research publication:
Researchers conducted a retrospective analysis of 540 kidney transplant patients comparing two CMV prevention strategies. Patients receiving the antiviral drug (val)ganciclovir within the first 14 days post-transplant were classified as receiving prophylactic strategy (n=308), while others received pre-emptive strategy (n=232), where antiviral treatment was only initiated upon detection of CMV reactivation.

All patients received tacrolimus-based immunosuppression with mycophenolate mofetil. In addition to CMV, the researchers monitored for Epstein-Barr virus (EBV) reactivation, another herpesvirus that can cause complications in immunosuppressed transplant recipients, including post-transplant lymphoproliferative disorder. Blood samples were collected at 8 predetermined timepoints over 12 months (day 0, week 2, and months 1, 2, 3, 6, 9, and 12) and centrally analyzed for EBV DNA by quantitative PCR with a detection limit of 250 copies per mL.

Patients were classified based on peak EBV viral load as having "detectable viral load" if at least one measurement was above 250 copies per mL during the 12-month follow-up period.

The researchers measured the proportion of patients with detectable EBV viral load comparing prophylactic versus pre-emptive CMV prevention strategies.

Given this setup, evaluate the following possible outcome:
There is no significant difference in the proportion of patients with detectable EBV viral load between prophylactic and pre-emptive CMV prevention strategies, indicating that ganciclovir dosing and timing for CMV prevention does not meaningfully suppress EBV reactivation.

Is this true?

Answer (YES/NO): YES